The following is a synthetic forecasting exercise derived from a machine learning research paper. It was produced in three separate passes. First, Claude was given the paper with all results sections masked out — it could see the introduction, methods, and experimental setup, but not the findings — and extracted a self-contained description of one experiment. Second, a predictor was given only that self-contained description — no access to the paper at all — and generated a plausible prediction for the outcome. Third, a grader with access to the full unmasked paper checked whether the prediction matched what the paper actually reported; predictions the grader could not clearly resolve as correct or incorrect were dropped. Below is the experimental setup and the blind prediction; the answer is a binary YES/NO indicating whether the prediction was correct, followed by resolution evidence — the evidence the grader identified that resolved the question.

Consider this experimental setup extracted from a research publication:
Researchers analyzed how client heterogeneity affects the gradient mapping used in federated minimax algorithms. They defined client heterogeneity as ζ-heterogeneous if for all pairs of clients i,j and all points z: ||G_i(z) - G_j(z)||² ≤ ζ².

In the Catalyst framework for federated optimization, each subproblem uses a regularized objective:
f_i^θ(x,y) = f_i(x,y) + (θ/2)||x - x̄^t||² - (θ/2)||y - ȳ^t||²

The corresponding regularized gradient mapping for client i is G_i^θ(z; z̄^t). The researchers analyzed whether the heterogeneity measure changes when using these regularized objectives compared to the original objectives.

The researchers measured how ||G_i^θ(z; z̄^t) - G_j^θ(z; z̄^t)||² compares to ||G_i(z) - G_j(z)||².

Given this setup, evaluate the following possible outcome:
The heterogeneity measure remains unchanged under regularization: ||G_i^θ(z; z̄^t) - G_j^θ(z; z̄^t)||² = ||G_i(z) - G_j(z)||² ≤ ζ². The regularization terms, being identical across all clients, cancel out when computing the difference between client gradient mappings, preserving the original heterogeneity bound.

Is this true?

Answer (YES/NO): YES